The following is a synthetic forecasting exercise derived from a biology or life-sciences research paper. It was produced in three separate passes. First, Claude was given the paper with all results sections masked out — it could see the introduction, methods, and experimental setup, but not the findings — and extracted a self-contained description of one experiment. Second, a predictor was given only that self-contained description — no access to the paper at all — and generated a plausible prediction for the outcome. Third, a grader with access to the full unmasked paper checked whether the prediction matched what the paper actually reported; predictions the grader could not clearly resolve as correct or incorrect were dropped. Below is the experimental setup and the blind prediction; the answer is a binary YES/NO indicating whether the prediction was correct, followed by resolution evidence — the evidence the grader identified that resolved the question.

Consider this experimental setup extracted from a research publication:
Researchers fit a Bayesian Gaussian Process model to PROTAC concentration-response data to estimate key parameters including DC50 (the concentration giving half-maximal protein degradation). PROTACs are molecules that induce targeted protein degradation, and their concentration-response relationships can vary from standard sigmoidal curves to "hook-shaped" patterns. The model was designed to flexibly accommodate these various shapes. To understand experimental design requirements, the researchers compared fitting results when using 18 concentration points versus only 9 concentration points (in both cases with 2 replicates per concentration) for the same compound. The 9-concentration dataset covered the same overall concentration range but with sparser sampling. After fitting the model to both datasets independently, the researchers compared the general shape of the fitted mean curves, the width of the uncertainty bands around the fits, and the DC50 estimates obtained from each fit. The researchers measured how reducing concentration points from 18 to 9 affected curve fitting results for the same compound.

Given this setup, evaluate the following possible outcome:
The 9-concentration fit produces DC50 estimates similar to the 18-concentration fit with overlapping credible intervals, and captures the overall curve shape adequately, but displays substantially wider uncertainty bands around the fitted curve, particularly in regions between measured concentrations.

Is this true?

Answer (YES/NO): NO